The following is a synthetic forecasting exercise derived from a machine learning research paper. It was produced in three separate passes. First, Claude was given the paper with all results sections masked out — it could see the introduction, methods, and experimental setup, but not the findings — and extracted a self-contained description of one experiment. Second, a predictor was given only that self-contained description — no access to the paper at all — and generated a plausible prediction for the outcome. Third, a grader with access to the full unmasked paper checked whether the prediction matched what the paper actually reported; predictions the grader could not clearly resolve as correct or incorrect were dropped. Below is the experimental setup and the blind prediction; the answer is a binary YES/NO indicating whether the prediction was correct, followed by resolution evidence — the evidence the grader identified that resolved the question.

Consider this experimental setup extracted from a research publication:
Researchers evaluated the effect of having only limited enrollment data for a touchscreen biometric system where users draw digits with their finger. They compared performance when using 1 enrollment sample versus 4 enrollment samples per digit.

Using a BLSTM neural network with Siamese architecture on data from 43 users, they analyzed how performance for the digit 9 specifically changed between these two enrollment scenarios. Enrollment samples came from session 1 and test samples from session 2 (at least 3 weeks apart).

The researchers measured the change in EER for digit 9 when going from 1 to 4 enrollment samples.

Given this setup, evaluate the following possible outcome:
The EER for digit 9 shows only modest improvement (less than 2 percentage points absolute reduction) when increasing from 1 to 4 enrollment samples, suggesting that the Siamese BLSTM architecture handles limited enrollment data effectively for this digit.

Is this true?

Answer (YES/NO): NO